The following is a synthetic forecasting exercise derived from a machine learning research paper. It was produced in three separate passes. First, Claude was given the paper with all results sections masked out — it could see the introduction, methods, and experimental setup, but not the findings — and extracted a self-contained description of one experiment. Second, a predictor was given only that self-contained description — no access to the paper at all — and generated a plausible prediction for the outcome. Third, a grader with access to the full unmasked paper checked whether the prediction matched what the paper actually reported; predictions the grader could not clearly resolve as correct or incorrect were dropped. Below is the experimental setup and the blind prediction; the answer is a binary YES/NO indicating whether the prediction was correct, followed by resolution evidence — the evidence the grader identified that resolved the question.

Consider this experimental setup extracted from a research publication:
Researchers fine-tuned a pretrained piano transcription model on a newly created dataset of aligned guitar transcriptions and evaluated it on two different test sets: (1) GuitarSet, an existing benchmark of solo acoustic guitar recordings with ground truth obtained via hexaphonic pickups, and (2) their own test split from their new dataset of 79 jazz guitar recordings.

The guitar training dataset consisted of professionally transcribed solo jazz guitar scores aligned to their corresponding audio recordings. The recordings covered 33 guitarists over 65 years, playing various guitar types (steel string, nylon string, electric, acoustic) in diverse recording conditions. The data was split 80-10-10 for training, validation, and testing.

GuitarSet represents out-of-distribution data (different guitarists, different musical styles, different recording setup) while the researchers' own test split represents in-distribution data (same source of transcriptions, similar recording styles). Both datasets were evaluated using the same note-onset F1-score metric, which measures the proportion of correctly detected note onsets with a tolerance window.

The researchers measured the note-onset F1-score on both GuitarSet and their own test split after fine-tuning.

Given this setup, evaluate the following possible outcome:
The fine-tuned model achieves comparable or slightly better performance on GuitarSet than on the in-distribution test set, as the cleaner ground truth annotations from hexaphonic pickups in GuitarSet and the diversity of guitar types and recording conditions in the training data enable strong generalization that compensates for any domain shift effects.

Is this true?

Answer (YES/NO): YES